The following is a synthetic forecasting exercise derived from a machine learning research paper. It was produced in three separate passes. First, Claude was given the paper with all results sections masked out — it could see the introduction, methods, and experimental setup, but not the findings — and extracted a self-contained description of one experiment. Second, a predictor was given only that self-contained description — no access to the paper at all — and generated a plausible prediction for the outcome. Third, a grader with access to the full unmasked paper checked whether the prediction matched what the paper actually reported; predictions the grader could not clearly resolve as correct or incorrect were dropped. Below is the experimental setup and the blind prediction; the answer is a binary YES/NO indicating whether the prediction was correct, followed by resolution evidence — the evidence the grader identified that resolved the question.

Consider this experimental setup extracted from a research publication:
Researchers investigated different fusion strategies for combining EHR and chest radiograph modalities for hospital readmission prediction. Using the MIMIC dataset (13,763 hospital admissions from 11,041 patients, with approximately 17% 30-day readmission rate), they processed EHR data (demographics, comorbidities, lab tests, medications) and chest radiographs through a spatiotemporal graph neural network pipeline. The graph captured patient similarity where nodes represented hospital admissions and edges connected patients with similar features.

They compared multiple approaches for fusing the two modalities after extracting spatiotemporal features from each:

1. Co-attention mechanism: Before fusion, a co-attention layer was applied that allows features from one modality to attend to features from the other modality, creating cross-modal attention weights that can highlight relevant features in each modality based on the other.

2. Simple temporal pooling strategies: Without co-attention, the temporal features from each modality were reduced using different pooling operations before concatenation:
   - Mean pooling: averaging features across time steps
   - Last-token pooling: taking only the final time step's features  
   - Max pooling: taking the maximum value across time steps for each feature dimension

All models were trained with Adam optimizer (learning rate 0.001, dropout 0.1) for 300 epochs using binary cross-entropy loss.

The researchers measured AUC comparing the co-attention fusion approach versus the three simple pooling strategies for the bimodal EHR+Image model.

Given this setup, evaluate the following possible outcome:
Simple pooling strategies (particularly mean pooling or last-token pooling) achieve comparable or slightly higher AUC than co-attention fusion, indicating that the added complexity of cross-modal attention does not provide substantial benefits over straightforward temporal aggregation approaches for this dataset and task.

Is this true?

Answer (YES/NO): YES